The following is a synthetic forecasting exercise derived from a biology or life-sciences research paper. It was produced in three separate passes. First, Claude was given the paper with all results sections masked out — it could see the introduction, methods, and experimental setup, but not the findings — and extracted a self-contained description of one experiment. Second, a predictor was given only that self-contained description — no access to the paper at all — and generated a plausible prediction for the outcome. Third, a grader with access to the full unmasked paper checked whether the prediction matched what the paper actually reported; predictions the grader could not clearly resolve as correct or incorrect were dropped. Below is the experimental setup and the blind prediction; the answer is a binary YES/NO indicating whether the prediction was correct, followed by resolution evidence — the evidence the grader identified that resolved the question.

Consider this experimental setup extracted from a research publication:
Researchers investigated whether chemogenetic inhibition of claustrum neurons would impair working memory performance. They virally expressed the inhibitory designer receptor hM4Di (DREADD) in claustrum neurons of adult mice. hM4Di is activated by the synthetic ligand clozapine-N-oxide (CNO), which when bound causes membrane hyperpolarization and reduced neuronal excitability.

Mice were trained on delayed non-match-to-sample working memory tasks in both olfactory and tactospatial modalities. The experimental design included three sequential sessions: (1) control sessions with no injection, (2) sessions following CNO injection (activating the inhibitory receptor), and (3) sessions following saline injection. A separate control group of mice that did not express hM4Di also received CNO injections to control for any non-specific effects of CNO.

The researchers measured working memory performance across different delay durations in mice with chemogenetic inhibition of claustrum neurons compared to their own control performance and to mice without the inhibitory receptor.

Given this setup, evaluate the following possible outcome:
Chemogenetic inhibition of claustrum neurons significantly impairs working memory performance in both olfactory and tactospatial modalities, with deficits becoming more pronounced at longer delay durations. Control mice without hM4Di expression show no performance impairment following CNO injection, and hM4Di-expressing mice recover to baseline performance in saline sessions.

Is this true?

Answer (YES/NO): NO